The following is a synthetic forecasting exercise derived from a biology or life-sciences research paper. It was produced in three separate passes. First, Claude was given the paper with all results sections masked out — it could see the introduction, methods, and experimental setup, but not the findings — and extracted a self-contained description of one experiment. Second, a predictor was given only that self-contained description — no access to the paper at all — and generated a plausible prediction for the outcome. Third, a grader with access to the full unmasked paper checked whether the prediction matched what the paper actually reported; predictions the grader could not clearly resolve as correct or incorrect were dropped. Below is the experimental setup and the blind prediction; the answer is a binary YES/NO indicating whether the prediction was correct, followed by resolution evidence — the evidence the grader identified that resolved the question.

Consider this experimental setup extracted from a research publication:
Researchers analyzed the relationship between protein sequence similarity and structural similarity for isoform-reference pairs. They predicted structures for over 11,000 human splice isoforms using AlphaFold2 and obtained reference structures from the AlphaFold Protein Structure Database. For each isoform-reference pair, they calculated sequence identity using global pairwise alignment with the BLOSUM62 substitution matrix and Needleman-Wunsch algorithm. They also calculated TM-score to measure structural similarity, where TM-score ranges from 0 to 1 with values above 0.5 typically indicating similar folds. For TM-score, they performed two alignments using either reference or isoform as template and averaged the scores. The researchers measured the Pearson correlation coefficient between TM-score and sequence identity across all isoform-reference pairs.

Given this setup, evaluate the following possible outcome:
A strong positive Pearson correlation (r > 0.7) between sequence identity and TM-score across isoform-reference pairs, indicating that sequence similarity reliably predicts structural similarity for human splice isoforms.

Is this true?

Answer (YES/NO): NO